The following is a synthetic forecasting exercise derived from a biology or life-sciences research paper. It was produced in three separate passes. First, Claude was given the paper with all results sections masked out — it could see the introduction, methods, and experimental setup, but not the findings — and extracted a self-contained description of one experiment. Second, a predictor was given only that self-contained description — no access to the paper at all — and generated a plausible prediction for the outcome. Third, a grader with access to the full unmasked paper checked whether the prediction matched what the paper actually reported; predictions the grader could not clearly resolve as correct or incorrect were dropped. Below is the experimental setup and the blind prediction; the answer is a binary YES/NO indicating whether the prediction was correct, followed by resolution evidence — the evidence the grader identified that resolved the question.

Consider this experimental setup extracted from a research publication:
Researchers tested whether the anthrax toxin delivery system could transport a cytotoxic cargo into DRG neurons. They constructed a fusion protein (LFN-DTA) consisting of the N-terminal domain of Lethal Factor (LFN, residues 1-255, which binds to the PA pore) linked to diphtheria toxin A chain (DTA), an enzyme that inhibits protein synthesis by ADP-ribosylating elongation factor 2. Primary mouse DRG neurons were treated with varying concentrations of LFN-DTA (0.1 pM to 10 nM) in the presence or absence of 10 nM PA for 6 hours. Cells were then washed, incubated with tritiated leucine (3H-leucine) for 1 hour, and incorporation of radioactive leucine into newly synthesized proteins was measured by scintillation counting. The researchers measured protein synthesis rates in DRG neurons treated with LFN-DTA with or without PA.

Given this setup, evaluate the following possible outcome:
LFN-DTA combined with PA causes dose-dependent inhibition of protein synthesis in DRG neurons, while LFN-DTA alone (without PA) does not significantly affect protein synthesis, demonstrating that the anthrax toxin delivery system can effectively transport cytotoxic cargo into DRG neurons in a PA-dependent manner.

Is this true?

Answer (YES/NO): YES